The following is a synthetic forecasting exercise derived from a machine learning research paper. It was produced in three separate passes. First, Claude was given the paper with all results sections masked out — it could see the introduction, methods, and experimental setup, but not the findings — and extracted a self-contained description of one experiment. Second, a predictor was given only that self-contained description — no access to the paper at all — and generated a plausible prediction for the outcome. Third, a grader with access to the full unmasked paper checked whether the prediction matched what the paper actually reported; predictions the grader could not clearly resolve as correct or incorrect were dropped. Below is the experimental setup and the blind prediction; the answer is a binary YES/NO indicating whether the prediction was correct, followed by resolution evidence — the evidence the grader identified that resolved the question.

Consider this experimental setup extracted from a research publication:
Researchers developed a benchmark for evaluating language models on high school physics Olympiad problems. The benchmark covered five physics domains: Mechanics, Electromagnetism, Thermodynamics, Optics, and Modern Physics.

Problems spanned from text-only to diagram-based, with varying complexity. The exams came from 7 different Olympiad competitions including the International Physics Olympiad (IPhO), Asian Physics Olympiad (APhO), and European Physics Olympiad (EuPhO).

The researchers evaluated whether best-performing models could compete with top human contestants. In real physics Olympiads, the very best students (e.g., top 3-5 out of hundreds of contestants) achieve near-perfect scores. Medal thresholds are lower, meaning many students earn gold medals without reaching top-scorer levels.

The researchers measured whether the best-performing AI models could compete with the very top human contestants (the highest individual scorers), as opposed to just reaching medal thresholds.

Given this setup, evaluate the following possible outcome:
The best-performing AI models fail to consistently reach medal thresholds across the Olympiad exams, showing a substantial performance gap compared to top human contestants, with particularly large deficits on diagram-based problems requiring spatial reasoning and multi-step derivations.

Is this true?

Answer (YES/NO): NO